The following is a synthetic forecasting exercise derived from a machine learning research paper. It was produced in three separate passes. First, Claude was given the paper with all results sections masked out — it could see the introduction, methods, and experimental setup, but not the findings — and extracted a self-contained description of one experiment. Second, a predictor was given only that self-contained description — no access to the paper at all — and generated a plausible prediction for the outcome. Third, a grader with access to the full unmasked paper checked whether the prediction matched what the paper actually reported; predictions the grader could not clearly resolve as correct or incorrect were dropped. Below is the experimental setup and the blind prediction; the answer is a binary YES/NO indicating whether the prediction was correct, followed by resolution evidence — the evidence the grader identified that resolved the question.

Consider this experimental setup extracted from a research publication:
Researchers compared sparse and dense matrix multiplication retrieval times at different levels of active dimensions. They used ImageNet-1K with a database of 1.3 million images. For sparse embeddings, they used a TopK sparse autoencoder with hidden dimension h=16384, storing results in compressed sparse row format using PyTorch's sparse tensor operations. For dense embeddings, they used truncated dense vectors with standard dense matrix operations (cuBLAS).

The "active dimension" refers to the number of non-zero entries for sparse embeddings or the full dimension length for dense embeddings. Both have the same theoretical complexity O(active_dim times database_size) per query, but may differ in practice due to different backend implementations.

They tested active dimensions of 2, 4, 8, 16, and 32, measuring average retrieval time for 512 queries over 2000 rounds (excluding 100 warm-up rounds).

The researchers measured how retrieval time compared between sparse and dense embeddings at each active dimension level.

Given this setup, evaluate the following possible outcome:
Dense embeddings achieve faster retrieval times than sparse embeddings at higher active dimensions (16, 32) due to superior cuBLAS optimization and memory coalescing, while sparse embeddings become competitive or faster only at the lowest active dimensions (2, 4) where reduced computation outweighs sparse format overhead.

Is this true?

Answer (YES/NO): NO